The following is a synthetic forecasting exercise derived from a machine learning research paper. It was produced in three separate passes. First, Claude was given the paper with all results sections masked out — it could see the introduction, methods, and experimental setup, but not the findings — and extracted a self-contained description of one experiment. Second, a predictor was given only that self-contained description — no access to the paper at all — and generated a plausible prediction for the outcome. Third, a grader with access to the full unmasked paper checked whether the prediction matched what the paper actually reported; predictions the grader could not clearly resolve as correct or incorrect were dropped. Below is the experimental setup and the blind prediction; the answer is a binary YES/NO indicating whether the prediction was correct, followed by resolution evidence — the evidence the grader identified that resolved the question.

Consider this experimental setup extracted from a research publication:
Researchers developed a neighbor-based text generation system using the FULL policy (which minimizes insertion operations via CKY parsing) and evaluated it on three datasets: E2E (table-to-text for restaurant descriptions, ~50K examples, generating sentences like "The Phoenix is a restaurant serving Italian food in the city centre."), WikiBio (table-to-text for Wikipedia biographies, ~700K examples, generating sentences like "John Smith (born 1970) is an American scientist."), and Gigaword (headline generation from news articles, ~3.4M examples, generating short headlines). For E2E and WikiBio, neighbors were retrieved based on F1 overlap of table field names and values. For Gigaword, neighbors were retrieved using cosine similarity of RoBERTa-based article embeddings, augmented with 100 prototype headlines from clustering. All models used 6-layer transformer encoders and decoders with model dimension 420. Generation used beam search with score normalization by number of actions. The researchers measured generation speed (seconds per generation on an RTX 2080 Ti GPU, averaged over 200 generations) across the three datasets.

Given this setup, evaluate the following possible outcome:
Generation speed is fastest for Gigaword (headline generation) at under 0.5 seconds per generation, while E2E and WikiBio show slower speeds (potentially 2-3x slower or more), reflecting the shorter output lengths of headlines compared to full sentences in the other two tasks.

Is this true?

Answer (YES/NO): YES